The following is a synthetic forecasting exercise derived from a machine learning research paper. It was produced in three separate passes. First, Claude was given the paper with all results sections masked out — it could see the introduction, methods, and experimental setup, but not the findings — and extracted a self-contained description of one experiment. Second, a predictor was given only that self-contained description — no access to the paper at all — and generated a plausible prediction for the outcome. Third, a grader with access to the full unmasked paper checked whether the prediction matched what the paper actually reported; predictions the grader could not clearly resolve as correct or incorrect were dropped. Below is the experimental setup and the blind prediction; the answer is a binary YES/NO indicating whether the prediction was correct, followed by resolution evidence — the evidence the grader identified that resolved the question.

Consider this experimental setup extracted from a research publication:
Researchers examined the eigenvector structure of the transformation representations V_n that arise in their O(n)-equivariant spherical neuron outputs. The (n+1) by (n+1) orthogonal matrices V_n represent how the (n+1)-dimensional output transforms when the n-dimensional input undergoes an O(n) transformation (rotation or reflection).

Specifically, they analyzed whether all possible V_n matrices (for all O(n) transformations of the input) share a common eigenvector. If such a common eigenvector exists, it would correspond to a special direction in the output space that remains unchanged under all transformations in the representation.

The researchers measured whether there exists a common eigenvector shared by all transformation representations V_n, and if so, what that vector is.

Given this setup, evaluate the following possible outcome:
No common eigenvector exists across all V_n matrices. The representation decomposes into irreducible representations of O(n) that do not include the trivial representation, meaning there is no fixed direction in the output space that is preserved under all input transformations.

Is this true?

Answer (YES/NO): NO